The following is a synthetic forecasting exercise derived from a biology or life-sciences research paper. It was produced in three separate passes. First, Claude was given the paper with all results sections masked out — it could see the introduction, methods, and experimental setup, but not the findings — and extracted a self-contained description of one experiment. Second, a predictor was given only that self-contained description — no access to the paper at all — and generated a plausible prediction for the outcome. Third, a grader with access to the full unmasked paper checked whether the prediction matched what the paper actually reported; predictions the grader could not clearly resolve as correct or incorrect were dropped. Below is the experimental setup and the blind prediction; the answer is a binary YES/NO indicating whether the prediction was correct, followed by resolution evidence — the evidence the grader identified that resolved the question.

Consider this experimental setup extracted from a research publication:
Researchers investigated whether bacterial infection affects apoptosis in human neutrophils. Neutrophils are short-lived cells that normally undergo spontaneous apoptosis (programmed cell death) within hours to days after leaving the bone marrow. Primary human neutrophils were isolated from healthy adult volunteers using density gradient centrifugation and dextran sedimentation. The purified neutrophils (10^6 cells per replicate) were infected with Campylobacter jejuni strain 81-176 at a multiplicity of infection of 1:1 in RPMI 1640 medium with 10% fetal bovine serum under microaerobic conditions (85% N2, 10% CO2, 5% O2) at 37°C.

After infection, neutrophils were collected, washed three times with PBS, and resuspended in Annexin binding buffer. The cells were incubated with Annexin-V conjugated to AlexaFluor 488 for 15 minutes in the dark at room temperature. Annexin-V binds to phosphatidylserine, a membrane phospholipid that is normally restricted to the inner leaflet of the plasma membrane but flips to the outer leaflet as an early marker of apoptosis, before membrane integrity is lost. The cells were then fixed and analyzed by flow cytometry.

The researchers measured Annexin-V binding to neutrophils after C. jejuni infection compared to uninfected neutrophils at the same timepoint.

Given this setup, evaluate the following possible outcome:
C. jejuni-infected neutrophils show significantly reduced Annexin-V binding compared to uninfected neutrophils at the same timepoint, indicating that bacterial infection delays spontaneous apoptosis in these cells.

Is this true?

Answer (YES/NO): YES